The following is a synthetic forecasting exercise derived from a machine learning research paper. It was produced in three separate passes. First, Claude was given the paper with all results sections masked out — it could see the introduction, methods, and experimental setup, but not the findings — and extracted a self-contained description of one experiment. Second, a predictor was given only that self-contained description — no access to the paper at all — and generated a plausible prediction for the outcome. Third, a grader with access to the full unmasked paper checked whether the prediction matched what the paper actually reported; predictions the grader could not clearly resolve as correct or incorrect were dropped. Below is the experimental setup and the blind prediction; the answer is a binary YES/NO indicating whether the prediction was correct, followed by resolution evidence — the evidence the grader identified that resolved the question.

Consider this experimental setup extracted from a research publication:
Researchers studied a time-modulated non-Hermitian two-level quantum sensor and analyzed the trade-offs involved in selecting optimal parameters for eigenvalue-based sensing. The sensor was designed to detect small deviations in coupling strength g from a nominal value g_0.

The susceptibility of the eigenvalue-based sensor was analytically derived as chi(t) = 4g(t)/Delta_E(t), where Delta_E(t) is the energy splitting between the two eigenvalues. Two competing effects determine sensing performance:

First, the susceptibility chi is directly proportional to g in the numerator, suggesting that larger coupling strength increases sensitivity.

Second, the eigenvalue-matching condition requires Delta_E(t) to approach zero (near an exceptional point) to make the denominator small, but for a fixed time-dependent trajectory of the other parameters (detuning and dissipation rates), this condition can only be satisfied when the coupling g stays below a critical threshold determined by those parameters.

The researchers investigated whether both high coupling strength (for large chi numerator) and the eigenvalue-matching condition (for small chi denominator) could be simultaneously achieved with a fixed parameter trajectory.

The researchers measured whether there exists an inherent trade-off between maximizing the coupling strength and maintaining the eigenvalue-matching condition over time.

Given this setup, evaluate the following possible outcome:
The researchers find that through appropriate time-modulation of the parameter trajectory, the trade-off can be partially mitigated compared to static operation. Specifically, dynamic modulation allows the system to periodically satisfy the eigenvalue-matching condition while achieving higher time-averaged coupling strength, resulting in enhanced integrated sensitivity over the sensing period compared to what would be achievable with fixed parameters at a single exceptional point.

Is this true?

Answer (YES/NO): NO